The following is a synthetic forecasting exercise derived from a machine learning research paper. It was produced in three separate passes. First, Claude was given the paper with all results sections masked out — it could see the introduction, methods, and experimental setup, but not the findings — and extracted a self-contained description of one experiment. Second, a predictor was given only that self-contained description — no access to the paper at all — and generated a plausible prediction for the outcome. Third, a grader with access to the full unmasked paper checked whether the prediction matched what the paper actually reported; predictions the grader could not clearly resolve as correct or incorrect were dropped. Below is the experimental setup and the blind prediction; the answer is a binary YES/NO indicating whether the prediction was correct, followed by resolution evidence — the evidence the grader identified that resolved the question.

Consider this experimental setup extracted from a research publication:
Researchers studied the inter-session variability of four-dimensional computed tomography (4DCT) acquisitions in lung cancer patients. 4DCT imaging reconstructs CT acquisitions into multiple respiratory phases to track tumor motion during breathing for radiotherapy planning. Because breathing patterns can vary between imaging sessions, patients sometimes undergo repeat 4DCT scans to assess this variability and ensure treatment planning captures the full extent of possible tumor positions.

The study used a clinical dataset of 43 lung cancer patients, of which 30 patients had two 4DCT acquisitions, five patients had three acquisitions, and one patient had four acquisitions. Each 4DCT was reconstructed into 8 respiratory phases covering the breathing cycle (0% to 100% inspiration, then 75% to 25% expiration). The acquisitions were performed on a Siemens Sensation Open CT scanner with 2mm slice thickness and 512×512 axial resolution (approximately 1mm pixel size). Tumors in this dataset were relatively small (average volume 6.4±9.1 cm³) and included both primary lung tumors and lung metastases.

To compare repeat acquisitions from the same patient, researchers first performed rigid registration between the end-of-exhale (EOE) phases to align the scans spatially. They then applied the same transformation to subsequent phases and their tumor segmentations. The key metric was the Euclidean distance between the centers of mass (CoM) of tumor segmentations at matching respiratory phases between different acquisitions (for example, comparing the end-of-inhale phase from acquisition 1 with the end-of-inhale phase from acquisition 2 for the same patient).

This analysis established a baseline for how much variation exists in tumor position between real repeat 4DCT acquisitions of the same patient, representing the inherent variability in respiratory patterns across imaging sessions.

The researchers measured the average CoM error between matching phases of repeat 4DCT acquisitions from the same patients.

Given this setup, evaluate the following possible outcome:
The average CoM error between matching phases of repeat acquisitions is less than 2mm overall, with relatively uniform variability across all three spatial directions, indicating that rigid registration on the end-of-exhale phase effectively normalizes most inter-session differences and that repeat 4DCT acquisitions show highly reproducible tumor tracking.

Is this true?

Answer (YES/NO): NO